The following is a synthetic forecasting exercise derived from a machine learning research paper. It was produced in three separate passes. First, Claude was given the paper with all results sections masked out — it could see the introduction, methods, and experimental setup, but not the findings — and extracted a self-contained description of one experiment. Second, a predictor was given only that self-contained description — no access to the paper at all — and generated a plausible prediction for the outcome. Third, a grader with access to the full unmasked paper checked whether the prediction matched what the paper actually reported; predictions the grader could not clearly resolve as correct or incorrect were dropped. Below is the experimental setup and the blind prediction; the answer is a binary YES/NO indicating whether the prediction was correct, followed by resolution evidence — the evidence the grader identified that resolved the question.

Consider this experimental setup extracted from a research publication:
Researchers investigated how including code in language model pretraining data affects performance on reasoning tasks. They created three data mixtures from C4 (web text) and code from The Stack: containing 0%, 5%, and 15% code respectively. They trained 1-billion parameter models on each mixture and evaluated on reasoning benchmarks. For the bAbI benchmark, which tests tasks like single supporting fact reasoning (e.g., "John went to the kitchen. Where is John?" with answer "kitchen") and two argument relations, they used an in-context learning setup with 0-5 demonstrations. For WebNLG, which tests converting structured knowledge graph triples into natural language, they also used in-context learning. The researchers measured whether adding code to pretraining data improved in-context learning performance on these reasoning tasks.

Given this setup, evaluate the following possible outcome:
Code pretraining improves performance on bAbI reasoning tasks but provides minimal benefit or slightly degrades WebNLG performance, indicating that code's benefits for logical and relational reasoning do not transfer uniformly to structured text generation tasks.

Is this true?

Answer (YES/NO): NO